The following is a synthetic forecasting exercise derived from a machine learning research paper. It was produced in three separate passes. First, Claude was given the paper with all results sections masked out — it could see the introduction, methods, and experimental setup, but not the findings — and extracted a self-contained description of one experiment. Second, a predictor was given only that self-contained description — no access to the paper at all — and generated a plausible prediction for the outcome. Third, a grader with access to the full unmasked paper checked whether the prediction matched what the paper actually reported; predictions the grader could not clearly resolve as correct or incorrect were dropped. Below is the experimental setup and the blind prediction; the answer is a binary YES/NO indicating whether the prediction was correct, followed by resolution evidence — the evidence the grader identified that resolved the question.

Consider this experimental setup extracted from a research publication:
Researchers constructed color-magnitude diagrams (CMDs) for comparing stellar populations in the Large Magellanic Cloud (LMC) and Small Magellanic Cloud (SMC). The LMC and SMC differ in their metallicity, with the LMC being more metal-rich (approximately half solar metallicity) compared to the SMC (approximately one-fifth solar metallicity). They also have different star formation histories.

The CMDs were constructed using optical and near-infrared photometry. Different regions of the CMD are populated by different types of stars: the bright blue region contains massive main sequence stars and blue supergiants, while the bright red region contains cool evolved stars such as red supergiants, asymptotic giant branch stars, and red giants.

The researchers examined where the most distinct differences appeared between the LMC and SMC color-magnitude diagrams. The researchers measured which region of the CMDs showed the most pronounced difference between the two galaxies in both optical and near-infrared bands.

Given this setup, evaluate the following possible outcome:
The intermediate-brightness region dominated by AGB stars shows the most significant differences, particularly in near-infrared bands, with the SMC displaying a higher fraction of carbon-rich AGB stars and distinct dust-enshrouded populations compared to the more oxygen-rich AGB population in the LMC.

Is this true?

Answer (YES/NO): NO